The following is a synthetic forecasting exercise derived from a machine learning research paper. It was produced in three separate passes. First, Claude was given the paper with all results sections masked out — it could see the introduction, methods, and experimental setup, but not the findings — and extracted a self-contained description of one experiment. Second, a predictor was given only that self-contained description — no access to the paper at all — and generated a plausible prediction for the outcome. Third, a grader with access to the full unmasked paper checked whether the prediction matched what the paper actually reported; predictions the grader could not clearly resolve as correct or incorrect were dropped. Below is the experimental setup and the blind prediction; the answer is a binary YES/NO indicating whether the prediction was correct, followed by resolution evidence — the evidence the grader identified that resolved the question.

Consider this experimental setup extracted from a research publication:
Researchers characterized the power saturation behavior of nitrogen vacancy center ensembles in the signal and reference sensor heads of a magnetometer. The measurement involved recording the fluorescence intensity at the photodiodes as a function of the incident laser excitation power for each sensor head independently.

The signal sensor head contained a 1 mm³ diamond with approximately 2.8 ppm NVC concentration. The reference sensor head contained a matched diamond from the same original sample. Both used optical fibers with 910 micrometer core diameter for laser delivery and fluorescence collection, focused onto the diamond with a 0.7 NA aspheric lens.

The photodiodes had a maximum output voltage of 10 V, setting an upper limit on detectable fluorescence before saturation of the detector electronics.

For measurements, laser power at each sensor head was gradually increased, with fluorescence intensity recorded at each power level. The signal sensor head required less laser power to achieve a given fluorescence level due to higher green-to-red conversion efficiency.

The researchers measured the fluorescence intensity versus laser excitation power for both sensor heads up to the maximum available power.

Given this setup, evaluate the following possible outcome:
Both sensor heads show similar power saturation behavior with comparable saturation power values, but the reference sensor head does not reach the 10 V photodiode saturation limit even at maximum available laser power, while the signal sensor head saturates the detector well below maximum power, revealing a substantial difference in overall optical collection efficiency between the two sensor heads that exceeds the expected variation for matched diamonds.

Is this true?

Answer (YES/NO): NO